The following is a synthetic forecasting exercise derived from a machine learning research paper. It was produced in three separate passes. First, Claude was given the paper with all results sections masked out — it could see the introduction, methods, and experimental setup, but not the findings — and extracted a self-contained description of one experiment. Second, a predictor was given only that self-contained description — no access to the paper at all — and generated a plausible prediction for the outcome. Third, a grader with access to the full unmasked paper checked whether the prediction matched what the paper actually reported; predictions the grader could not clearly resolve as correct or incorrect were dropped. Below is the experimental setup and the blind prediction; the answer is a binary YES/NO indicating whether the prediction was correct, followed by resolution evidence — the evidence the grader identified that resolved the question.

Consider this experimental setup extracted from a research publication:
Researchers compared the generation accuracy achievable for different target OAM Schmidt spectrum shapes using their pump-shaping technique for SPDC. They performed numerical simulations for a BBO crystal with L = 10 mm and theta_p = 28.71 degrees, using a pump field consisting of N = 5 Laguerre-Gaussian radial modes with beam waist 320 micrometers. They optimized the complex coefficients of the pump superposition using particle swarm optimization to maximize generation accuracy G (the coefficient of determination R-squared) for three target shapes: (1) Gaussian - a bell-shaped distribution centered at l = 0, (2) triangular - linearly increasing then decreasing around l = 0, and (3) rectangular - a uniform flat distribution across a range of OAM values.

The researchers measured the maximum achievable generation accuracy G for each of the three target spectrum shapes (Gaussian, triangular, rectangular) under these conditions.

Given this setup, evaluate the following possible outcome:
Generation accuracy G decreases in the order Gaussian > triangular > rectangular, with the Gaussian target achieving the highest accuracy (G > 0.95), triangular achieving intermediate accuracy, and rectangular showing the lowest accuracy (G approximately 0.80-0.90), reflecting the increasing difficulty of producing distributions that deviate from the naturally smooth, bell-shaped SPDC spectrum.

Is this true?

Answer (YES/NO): YES